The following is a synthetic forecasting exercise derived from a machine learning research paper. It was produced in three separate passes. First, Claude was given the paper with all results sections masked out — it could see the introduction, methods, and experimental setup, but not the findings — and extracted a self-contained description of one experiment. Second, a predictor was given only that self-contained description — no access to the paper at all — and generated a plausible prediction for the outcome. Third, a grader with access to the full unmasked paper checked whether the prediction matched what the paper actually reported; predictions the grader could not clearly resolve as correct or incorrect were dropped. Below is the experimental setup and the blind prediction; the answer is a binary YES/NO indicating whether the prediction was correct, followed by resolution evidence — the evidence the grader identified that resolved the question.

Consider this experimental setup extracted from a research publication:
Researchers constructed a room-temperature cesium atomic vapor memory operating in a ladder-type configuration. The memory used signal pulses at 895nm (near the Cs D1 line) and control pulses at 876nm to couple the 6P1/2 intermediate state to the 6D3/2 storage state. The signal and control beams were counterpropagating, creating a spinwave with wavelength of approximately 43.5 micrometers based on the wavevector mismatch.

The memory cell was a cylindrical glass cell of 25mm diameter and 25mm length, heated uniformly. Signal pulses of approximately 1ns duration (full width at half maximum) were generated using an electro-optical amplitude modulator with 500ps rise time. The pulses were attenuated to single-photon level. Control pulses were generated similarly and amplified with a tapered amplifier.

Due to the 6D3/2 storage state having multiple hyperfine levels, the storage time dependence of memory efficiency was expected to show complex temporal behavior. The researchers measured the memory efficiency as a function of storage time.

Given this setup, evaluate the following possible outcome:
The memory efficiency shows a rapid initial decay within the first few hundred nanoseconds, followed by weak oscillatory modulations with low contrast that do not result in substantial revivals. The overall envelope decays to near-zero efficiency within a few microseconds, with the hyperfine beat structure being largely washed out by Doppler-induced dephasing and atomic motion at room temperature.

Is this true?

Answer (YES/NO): NO